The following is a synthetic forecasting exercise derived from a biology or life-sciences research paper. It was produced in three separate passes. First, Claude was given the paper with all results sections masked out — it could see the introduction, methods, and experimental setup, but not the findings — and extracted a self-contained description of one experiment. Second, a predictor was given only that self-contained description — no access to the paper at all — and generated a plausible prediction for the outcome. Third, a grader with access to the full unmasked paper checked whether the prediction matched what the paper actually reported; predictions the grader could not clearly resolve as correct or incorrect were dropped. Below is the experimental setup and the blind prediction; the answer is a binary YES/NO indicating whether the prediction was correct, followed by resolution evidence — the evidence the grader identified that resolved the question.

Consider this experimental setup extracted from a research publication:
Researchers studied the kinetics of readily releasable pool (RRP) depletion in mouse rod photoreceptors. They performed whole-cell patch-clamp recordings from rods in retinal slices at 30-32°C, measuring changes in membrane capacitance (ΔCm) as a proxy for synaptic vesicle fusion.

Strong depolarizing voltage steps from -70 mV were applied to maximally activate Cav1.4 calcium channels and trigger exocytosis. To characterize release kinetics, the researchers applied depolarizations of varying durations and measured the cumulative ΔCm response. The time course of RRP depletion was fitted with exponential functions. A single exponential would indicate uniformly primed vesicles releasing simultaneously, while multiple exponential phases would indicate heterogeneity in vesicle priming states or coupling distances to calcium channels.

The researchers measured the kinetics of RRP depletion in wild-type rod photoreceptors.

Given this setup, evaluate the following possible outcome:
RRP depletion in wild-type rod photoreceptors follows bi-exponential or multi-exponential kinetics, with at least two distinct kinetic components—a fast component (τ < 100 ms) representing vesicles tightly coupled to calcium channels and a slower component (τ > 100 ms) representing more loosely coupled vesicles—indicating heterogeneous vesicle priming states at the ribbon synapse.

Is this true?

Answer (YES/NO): NO